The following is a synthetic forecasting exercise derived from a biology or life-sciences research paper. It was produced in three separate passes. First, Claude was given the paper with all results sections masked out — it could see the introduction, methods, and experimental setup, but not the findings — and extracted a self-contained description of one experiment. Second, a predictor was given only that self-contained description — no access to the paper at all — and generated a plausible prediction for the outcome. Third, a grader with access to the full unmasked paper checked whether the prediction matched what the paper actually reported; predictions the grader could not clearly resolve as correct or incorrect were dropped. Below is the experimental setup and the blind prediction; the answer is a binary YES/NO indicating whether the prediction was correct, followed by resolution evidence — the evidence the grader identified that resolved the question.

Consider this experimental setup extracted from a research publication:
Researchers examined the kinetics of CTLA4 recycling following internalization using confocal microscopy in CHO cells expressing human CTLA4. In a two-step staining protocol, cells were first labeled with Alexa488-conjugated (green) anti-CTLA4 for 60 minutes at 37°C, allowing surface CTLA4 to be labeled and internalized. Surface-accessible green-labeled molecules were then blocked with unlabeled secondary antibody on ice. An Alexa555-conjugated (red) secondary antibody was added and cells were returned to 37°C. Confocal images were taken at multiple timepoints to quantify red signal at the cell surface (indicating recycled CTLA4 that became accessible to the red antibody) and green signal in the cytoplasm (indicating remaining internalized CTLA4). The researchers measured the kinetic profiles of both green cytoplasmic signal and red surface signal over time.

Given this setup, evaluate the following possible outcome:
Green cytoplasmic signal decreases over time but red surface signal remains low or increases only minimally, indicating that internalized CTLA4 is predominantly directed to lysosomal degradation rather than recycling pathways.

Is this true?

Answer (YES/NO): NO